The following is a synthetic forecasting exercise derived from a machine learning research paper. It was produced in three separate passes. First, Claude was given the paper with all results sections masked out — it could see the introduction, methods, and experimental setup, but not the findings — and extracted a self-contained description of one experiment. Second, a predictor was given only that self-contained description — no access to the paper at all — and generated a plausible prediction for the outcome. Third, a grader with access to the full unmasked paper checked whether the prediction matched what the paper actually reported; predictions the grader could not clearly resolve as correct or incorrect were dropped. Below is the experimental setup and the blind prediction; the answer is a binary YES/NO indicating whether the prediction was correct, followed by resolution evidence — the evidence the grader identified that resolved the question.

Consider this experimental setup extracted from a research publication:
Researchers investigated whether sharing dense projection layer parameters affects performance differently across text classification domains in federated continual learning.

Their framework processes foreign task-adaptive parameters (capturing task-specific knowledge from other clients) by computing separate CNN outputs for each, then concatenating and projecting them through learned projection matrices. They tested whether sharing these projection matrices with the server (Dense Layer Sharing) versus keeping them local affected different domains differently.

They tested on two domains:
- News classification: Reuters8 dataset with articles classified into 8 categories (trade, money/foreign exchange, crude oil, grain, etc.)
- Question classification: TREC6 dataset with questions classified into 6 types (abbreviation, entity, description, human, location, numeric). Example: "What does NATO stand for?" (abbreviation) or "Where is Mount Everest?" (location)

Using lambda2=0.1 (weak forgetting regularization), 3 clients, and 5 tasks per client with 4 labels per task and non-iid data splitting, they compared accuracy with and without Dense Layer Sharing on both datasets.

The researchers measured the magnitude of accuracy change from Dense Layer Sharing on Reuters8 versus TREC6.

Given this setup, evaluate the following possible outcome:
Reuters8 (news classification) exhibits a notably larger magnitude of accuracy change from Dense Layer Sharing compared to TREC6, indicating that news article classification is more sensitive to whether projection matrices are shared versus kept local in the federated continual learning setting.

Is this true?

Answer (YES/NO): YES